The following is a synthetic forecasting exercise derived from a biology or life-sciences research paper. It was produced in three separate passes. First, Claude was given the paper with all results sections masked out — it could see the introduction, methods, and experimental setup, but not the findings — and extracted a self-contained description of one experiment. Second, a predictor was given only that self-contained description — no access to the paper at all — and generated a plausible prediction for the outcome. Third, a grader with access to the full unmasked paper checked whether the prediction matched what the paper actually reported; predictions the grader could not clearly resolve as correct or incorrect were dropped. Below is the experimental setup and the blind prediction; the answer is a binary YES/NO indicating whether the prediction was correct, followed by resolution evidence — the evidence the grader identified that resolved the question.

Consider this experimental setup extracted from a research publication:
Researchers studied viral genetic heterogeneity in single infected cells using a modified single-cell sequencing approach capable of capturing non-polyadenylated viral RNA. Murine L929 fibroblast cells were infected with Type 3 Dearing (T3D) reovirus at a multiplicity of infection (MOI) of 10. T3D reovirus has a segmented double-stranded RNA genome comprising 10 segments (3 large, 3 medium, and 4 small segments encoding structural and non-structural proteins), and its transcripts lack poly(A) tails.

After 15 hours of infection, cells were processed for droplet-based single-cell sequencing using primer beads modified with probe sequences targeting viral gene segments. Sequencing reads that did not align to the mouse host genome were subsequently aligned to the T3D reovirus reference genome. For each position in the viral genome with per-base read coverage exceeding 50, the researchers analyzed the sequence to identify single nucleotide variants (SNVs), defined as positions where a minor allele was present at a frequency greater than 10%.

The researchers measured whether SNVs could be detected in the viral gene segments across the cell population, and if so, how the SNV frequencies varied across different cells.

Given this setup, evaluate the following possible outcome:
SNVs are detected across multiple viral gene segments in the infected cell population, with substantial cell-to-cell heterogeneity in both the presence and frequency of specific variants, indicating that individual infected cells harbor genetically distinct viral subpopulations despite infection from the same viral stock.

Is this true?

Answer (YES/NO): NO